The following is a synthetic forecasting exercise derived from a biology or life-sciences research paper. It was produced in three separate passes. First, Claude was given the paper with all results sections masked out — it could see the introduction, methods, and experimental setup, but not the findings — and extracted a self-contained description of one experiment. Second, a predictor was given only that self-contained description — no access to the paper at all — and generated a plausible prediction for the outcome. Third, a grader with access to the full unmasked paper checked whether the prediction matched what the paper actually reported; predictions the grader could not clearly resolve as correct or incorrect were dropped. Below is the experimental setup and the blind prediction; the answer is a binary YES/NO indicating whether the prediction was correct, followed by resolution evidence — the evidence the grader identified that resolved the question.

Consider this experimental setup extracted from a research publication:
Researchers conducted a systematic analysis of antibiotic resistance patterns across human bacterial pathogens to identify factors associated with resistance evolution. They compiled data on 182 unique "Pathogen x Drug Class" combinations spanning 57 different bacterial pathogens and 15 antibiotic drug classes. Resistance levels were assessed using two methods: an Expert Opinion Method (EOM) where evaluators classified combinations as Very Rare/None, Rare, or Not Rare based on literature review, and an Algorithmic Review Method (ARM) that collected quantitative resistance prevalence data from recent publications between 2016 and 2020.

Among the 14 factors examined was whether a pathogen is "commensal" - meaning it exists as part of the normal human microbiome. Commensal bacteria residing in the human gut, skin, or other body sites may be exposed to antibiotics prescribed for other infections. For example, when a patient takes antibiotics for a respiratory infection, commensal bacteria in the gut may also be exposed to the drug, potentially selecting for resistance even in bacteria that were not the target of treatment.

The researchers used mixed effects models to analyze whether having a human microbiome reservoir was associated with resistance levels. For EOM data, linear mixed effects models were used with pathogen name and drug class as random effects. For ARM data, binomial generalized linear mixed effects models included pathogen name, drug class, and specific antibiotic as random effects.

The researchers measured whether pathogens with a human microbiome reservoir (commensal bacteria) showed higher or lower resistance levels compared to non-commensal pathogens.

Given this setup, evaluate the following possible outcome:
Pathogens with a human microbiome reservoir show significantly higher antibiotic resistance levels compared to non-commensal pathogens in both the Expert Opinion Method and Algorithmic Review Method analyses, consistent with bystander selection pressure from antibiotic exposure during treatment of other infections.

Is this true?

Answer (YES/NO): NO